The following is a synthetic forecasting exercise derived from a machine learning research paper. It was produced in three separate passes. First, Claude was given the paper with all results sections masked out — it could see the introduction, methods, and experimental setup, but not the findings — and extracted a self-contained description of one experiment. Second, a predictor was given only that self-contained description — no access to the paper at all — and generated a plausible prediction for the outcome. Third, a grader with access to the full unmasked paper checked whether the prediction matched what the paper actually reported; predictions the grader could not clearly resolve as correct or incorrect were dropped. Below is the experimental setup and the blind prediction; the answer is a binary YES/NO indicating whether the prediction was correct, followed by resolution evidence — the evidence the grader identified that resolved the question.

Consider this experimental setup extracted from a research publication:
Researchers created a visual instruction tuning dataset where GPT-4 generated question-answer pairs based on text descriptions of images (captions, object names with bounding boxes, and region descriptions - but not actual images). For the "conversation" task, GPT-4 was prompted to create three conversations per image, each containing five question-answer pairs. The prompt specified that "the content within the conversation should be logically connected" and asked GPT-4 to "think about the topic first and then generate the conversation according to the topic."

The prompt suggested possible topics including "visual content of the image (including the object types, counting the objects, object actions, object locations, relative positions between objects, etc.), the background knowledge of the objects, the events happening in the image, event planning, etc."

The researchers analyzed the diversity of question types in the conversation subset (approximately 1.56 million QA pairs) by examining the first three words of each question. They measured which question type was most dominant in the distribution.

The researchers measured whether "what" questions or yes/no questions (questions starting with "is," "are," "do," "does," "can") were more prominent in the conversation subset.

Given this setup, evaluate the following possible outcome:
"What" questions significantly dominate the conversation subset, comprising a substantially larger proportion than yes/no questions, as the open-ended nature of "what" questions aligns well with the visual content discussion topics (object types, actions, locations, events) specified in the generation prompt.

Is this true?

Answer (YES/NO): YES